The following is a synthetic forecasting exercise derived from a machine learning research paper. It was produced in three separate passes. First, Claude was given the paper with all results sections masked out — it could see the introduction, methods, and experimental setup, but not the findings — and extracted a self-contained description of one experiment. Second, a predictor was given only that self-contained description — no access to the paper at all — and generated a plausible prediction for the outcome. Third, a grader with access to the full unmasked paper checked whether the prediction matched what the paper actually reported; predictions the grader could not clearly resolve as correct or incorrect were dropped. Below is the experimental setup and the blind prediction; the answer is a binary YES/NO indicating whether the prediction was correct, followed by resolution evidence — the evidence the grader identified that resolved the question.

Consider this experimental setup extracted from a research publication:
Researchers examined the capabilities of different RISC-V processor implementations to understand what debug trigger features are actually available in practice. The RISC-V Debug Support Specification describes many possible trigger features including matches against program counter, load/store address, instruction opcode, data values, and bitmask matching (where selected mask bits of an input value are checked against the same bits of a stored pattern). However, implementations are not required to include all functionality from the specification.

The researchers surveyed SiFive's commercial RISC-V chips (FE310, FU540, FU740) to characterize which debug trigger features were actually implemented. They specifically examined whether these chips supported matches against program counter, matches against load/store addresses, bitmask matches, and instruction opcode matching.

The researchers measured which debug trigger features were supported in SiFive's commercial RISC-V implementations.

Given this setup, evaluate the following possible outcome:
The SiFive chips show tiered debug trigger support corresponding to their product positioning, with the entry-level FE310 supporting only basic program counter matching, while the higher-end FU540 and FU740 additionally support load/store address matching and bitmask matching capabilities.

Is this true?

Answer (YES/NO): NO